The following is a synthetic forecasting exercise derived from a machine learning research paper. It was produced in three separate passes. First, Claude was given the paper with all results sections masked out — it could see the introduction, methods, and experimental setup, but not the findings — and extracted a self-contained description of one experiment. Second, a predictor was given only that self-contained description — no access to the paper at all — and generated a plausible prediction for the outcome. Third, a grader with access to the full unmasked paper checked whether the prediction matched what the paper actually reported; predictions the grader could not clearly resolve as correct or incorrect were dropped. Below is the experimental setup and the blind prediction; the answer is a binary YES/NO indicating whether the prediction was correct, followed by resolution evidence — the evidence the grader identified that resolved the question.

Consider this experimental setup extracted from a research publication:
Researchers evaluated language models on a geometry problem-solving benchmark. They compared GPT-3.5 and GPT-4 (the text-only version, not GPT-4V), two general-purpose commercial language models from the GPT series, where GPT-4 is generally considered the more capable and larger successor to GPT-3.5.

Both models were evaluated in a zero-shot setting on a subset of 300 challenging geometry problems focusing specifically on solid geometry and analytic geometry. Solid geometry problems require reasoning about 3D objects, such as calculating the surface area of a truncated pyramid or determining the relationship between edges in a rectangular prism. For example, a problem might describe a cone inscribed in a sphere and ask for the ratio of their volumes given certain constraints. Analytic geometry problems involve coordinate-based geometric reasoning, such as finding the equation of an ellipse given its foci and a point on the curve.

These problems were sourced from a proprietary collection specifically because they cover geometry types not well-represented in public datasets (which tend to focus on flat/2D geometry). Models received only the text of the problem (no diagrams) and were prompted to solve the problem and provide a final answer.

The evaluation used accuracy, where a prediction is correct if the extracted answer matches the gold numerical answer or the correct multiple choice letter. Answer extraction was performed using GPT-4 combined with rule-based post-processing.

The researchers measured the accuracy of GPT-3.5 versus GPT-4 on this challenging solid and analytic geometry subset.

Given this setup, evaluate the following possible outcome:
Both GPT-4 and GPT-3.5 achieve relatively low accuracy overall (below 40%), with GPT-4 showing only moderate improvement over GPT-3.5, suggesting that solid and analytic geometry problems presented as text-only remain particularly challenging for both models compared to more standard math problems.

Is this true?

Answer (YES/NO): NO